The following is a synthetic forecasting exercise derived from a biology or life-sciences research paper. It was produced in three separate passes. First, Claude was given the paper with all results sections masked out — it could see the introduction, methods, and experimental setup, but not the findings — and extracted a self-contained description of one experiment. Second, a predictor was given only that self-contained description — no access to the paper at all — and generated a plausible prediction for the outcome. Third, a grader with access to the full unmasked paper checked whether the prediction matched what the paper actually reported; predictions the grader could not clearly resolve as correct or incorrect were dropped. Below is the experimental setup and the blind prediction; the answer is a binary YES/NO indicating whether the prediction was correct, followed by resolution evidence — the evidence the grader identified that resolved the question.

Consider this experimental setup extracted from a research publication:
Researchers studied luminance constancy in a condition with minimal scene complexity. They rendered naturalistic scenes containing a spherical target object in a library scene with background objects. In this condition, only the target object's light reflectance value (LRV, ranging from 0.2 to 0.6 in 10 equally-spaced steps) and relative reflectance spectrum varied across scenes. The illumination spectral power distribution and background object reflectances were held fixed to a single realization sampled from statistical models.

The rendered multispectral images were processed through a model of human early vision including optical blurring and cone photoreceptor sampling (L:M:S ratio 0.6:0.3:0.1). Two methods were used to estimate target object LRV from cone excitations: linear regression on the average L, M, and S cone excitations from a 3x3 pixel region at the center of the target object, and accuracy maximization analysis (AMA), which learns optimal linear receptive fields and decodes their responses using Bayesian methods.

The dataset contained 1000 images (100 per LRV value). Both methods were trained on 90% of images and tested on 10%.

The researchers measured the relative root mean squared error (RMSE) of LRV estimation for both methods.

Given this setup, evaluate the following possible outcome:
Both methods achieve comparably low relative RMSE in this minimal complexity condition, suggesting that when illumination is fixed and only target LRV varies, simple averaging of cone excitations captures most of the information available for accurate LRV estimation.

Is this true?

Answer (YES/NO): YES